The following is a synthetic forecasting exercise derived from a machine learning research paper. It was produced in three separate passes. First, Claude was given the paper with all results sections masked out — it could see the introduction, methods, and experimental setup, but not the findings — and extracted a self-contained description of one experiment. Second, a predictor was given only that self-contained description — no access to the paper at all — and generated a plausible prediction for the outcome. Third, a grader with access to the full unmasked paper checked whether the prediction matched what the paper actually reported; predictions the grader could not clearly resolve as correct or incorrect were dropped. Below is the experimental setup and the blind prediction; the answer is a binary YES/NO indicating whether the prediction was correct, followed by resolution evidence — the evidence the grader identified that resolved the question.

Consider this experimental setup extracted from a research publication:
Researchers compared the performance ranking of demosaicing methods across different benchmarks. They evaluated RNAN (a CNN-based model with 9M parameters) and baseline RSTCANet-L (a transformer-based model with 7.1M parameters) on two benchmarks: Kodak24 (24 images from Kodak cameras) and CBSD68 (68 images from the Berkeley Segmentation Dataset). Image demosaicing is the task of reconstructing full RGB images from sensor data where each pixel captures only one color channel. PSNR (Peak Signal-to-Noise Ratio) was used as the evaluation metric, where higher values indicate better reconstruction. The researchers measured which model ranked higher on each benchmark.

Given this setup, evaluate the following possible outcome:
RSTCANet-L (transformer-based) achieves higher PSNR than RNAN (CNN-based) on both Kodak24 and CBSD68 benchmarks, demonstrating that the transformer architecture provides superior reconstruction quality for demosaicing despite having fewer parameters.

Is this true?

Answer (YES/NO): NO